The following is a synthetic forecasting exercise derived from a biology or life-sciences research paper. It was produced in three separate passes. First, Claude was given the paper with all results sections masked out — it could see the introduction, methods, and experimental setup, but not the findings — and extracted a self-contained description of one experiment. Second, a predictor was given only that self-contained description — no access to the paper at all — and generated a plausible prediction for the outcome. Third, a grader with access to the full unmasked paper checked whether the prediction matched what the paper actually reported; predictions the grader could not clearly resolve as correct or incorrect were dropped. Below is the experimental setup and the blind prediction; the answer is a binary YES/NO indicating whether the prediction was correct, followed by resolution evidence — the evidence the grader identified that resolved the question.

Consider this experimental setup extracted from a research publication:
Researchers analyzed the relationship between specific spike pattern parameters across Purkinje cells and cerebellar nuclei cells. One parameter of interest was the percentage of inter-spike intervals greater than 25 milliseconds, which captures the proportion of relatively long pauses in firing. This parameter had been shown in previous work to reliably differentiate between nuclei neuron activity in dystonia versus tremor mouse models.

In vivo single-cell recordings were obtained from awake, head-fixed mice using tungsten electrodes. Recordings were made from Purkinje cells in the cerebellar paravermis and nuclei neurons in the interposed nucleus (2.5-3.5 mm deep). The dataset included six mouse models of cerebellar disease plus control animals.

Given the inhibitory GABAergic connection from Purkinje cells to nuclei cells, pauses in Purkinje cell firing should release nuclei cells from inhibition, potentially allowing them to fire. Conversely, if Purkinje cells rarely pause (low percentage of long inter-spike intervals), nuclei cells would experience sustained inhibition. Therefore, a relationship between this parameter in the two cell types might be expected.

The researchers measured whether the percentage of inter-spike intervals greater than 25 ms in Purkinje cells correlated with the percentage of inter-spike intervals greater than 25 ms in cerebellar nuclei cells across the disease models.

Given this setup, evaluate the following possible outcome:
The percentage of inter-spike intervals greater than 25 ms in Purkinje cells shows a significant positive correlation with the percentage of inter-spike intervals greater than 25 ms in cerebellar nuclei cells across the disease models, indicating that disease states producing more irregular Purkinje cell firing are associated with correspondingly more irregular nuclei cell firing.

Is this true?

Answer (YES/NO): NO